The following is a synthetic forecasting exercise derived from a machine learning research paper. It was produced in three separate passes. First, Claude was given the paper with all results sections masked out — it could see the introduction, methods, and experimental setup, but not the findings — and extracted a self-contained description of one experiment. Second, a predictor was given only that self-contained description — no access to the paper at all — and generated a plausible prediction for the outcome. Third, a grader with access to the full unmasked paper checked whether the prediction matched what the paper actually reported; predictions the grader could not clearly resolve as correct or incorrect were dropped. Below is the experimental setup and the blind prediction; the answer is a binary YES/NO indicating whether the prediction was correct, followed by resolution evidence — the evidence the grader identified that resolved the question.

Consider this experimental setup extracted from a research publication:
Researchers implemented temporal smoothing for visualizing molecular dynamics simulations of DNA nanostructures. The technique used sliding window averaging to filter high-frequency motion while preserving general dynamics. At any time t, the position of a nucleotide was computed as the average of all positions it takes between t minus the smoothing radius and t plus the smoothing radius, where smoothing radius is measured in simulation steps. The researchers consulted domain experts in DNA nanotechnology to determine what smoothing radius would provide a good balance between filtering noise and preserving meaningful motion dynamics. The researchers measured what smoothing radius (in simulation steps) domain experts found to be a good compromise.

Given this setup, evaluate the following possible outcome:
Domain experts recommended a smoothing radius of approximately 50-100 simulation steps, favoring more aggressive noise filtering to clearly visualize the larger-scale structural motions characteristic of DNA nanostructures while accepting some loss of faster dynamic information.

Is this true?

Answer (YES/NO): NO